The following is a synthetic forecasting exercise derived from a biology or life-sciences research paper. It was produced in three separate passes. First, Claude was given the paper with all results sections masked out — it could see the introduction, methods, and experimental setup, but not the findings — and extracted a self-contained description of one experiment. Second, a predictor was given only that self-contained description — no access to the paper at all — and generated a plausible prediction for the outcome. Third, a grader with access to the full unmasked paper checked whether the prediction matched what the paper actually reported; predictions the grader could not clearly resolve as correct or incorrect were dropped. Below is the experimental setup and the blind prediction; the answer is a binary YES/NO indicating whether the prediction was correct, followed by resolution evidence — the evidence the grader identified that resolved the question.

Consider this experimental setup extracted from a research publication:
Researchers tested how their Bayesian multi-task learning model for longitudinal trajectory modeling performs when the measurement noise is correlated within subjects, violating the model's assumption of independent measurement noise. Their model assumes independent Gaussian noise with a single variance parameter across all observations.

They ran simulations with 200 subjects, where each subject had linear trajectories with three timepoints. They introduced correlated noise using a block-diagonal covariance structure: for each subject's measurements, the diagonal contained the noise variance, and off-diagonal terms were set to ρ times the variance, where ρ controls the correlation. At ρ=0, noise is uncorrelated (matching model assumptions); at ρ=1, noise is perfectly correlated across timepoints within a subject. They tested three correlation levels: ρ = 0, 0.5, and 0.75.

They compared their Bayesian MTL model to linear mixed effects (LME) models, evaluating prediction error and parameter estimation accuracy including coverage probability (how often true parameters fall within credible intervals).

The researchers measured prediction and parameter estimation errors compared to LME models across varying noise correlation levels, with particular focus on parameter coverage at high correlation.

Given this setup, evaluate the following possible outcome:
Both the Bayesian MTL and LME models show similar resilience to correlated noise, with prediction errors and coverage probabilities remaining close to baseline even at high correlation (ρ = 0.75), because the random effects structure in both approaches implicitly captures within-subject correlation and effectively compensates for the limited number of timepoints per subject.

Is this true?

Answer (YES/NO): NO